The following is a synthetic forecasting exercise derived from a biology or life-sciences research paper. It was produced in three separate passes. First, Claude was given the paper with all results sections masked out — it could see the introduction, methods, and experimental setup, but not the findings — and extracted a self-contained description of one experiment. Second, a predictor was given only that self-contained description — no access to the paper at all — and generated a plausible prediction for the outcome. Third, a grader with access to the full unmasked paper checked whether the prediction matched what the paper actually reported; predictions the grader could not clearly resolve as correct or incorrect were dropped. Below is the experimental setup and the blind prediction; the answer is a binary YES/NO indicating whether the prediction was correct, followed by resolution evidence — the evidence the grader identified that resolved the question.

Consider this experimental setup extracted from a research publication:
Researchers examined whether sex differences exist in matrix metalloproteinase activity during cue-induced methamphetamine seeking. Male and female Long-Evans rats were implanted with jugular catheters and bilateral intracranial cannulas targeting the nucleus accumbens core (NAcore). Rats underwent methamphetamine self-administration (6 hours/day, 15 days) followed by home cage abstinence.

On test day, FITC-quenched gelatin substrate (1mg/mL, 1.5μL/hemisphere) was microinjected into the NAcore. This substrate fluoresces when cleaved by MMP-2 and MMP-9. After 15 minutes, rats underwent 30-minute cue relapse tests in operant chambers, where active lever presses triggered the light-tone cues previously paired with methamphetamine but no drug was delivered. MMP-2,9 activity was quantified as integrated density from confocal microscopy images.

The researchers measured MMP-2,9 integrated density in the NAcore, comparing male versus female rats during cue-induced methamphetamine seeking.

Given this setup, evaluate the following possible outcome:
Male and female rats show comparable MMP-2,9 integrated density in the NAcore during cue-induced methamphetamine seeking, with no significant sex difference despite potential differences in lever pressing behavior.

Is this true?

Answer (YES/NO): YES